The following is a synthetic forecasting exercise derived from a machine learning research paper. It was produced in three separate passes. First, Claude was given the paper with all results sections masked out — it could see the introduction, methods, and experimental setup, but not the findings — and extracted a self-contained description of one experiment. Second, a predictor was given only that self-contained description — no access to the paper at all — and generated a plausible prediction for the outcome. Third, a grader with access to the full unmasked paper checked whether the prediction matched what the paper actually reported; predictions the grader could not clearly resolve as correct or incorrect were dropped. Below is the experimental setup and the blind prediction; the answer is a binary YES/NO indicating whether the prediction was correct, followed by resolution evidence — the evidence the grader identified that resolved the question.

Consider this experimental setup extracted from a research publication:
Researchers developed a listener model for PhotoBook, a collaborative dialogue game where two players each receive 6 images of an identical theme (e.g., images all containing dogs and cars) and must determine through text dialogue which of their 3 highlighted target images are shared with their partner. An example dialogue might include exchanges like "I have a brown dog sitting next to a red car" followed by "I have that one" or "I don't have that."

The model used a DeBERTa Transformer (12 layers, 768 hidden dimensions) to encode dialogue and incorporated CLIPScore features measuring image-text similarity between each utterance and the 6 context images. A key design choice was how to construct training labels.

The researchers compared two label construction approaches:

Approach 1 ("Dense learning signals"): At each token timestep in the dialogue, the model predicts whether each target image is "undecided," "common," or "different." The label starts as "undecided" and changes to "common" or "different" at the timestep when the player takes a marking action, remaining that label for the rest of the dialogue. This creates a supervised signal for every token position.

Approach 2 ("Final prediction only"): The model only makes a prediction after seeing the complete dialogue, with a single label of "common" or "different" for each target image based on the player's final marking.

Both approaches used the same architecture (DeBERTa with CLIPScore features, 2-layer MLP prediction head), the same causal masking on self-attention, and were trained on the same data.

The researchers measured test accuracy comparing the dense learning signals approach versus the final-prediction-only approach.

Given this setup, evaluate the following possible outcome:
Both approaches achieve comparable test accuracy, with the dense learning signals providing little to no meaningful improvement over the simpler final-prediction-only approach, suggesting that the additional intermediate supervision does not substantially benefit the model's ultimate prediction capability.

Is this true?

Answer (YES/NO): NO